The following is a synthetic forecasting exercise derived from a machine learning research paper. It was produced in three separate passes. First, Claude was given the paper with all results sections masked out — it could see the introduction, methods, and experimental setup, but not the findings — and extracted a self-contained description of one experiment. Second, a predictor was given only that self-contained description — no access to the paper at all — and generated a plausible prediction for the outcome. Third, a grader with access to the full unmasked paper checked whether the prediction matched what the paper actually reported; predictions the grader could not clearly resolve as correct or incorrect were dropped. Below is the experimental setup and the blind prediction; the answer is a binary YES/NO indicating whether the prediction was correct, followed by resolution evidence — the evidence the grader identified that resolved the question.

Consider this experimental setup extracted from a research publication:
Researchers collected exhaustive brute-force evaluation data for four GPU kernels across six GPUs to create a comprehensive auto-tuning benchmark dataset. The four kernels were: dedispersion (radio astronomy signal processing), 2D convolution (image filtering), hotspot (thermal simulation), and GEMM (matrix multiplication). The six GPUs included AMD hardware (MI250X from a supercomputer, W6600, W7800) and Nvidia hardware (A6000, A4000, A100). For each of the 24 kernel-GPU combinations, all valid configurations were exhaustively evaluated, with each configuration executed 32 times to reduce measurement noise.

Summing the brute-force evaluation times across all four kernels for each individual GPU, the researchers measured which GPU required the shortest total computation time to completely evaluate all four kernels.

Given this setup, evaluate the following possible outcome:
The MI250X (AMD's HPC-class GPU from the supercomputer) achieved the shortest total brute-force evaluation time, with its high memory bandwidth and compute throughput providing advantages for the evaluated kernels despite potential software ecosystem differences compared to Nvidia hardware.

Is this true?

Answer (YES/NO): NO